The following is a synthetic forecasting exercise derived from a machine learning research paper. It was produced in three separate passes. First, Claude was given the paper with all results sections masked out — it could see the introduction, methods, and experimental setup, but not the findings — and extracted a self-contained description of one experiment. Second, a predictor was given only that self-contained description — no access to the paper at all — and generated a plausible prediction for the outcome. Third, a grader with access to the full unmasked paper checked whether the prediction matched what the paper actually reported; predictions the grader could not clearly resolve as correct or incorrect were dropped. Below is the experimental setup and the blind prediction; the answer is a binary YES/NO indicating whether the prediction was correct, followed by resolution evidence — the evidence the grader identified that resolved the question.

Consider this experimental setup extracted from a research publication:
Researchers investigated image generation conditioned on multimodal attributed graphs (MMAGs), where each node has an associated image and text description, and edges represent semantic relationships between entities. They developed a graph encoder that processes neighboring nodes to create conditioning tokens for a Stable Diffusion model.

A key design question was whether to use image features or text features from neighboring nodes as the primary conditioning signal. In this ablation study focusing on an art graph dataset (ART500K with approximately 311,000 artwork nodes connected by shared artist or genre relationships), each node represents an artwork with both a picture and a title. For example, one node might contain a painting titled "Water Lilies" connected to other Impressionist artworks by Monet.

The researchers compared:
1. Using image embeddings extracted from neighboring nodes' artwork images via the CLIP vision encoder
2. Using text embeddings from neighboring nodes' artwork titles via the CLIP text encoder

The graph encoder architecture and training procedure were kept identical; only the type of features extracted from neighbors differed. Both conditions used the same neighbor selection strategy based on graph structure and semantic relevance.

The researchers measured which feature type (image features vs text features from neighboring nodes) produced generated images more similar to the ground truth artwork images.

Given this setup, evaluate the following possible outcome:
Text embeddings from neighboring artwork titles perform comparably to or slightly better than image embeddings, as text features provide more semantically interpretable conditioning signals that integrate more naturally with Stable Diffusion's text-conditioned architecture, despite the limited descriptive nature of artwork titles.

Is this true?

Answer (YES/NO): NO